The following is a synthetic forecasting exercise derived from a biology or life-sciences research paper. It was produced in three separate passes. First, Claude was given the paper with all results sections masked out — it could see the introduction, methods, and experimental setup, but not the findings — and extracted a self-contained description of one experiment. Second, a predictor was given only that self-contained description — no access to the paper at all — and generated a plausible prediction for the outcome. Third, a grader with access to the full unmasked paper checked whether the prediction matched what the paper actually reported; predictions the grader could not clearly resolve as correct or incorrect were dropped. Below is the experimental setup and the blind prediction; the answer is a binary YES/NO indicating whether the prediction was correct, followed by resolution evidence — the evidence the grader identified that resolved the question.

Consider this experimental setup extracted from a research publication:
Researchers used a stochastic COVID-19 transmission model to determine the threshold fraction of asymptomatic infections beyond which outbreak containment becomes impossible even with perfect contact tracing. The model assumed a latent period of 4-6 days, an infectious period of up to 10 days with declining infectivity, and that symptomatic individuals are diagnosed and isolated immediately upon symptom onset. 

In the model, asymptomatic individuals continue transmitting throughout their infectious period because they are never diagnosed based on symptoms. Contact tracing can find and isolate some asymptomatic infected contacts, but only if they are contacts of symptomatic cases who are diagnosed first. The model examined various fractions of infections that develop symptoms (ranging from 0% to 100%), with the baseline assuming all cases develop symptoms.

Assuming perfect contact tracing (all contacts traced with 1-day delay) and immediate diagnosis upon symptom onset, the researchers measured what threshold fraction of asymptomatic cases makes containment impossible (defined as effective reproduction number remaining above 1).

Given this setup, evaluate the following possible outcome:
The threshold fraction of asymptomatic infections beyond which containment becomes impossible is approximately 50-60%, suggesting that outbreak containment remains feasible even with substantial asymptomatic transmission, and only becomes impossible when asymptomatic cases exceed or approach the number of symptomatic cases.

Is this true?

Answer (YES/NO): NO